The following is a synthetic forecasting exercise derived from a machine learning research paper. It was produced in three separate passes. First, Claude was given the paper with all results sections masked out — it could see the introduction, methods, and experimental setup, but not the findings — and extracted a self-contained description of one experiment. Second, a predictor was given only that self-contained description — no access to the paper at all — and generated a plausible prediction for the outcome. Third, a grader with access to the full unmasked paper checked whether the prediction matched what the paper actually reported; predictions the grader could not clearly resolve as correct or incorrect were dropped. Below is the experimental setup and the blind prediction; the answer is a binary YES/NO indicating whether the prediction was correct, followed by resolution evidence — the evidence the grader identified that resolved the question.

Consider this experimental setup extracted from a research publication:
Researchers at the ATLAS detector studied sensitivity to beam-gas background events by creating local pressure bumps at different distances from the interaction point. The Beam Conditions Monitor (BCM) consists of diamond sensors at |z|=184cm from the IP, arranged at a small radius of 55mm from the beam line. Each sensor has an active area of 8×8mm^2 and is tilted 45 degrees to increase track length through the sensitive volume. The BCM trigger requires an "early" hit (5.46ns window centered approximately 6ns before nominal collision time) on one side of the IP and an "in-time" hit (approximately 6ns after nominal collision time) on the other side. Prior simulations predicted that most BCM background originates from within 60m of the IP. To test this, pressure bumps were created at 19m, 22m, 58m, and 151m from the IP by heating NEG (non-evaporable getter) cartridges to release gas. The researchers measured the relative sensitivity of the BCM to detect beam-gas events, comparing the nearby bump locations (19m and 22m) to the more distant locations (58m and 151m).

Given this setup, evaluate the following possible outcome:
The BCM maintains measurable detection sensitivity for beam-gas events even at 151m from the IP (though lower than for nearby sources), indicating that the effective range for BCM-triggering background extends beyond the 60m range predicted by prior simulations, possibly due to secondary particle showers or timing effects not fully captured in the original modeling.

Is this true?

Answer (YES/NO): NO